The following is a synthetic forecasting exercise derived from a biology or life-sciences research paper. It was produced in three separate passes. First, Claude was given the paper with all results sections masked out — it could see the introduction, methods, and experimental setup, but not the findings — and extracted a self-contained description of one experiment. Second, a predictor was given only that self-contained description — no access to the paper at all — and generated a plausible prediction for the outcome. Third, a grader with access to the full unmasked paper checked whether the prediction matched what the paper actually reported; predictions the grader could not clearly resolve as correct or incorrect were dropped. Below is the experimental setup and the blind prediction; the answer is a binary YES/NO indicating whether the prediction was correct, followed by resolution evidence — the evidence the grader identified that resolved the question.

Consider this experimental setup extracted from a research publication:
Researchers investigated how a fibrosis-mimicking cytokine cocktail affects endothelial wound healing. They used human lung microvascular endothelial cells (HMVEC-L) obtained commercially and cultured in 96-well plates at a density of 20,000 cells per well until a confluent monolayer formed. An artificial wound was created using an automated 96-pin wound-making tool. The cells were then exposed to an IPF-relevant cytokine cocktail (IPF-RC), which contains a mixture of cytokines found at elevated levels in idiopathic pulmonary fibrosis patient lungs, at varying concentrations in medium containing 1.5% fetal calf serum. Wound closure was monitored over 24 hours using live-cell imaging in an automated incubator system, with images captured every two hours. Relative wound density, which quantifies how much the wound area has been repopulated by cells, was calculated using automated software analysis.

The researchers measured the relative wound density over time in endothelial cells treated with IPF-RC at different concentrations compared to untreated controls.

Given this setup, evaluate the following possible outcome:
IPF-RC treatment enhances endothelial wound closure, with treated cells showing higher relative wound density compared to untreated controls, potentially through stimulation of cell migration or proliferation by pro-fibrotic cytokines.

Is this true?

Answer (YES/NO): NO